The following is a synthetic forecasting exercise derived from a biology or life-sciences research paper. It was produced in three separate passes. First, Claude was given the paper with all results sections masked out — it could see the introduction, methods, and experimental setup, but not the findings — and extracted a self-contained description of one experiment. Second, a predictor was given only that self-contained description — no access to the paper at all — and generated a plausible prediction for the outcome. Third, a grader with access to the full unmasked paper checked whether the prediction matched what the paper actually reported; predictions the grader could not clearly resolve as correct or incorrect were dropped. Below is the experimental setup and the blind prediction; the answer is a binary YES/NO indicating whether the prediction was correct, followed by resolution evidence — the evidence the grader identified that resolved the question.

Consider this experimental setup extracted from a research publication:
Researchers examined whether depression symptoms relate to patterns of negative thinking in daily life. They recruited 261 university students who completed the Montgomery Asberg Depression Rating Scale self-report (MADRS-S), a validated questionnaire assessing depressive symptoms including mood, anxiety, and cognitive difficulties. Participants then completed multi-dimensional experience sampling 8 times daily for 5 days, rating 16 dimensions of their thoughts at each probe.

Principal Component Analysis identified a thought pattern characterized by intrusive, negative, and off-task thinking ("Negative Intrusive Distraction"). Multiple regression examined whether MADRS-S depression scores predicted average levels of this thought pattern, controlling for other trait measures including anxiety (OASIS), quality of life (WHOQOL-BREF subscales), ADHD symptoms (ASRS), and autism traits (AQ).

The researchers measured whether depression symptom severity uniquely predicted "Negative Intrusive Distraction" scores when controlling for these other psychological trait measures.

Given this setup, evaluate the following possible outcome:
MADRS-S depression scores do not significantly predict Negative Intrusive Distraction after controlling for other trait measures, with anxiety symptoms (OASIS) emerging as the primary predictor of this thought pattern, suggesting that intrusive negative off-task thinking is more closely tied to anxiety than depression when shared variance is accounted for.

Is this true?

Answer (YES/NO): YES